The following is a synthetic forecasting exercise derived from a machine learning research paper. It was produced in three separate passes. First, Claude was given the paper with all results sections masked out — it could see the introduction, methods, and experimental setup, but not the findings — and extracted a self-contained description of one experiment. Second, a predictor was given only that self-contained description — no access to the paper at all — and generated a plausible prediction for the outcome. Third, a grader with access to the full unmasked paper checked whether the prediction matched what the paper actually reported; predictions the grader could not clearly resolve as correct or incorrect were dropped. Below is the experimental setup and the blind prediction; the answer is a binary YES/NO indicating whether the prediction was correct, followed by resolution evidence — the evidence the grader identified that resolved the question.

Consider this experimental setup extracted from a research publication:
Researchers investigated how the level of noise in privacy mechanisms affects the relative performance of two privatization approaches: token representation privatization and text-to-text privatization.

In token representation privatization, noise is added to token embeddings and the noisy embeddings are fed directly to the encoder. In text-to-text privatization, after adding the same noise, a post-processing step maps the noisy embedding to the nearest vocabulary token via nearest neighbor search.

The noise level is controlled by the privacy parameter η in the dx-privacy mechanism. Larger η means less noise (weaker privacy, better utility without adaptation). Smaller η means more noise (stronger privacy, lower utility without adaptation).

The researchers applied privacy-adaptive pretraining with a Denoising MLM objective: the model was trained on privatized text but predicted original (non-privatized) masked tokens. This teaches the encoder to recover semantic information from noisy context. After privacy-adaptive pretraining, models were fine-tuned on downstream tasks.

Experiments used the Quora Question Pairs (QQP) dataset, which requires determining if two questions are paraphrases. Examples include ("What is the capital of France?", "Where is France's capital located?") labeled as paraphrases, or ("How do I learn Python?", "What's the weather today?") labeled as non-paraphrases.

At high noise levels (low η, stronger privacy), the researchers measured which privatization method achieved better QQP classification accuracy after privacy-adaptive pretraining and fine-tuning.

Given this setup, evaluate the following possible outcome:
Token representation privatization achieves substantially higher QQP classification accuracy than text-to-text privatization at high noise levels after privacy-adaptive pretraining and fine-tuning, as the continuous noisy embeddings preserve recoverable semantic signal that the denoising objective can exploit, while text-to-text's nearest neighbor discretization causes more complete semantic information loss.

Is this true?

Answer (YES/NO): NO